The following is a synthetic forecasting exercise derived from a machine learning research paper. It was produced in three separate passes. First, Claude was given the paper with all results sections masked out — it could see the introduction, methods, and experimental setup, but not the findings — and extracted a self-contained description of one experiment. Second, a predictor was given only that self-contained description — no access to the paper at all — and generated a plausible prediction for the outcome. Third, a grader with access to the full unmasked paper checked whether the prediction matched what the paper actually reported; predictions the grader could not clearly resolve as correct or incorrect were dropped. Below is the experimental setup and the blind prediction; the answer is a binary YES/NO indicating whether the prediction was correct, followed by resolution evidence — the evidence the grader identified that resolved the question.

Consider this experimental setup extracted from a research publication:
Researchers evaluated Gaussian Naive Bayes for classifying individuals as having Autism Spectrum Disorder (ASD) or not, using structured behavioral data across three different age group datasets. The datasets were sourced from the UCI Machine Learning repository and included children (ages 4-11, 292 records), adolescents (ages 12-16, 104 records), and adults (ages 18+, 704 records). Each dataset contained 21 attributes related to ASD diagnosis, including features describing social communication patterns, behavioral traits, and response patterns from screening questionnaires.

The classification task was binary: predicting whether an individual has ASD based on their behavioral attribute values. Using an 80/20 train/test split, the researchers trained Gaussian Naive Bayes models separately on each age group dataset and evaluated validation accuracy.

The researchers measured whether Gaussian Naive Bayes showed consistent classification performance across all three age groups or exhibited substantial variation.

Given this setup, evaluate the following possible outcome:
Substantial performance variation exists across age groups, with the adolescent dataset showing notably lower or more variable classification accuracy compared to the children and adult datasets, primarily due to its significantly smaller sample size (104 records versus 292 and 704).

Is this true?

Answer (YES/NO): NO